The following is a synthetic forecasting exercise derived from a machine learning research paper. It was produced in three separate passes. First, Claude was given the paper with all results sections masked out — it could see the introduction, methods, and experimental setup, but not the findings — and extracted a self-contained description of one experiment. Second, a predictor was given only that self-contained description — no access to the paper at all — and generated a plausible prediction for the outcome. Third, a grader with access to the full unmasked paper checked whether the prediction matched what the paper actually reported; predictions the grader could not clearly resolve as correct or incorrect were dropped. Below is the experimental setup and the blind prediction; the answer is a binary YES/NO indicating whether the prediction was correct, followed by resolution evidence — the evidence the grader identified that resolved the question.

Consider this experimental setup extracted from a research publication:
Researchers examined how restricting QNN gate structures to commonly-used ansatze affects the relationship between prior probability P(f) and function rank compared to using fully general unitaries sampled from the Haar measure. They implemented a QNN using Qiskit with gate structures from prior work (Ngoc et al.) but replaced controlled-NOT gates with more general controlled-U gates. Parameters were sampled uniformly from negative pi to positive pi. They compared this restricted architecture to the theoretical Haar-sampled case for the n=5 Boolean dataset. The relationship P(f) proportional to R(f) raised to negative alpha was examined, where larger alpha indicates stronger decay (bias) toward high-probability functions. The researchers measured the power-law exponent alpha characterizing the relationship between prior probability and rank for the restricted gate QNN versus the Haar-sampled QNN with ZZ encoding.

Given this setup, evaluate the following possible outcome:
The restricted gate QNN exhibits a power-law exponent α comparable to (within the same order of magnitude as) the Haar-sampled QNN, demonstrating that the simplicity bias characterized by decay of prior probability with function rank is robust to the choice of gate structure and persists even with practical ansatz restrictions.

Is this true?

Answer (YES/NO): NO